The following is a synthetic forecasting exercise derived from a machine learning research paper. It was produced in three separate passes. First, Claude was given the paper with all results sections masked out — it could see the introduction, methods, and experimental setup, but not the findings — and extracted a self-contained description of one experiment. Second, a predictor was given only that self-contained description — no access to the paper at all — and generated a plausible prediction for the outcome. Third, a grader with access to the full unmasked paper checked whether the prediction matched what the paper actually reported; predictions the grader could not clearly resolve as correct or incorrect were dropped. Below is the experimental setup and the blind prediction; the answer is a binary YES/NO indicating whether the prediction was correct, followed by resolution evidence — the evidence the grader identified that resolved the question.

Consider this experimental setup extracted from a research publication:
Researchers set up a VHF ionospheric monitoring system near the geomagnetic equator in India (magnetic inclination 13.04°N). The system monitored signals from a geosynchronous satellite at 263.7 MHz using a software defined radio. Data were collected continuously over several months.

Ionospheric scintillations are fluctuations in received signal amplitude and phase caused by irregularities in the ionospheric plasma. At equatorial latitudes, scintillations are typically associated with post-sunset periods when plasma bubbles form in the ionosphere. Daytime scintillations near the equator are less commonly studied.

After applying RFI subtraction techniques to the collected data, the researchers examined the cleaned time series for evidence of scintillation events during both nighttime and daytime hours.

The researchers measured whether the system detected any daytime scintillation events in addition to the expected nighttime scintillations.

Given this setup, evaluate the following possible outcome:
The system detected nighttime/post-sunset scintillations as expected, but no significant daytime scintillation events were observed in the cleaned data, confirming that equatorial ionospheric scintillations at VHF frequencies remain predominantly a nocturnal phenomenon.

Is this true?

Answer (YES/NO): NO